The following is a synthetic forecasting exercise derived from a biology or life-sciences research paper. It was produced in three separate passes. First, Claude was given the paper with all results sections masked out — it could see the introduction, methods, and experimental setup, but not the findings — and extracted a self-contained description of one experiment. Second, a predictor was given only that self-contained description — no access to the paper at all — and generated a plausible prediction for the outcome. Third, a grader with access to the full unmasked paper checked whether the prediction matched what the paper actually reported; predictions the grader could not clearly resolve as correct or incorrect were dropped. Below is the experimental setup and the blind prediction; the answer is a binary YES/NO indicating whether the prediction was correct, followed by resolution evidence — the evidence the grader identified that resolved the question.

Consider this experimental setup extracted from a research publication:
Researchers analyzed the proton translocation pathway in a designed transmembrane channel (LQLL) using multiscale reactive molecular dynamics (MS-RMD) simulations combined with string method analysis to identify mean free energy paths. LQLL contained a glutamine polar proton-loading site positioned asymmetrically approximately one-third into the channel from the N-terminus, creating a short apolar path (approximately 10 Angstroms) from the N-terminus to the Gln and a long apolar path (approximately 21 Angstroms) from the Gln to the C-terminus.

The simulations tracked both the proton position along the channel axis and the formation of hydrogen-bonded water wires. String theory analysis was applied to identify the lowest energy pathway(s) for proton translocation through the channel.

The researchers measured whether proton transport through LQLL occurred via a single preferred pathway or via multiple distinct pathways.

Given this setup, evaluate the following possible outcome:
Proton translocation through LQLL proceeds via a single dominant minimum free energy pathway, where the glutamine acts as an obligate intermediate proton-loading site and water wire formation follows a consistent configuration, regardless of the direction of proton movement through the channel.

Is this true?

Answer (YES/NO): NO